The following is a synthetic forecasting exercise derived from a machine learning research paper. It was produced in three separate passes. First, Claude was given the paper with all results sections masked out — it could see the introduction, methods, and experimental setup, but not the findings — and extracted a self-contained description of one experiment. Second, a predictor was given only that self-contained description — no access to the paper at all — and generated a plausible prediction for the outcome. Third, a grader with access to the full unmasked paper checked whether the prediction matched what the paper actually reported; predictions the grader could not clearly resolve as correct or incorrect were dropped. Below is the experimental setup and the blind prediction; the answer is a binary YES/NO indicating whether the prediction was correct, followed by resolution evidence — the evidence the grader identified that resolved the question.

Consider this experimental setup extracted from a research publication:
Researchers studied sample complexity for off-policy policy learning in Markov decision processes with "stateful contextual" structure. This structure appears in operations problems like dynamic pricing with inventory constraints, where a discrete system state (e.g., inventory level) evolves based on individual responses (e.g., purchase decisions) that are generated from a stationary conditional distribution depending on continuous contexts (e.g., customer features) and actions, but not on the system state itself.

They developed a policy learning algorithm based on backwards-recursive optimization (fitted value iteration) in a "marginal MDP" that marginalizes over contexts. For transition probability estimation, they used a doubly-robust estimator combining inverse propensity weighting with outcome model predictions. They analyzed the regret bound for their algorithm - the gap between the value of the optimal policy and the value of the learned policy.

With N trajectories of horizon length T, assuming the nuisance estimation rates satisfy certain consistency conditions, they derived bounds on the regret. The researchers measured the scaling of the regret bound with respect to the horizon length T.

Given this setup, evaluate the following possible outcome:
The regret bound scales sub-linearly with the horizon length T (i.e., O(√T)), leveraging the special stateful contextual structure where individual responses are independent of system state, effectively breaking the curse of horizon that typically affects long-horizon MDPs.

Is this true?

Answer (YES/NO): NO